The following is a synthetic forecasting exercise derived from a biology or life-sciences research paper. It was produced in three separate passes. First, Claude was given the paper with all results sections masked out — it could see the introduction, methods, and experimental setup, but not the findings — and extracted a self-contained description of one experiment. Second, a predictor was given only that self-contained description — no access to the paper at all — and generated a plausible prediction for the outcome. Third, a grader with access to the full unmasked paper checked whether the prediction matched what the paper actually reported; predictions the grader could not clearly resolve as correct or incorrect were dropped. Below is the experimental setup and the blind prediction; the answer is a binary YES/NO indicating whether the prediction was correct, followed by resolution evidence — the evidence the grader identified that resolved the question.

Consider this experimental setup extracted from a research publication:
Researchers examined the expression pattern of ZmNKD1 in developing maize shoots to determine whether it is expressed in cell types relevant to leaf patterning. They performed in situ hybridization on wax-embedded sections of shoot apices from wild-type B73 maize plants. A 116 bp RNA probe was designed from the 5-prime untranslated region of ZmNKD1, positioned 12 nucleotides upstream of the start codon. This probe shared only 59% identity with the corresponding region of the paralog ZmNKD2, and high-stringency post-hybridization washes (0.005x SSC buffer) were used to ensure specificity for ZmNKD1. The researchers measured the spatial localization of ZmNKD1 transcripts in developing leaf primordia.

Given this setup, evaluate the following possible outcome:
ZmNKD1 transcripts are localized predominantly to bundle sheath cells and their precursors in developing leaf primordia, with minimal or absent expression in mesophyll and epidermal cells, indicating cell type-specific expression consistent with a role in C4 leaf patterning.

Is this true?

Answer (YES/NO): NO